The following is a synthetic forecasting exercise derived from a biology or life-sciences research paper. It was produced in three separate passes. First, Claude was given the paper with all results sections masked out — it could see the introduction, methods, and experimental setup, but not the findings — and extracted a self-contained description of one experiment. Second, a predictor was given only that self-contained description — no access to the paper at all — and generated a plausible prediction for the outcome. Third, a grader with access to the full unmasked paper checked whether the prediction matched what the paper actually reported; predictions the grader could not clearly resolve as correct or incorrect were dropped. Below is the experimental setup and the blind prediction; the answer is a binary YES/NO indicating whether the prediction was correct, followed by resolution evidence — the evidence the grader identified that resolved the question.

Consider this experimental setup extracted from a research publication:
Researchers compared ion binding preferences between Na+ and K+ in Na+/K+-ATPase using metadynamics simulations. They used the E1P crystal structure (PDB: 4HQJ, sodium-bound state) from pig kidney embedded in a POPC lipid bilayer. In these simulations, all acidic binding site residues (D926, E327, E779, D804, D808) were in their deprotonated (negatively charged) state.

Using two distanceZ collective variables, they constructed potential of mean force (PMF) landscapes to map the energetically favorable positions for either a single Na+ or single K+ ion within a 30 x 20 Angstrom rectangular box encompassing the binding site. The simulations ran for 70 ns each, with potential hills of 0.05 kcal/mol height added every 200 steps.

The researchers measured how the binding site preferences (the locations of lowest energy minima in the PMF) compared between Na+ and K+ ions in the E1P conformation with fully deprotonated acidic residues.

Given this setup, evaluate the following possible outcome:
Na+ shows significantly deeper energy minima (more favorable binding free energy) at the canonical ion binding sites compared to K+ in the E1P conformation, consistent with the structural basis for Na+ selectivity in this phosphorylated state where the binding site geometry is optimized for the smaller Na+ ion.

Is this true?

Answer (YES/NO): NO